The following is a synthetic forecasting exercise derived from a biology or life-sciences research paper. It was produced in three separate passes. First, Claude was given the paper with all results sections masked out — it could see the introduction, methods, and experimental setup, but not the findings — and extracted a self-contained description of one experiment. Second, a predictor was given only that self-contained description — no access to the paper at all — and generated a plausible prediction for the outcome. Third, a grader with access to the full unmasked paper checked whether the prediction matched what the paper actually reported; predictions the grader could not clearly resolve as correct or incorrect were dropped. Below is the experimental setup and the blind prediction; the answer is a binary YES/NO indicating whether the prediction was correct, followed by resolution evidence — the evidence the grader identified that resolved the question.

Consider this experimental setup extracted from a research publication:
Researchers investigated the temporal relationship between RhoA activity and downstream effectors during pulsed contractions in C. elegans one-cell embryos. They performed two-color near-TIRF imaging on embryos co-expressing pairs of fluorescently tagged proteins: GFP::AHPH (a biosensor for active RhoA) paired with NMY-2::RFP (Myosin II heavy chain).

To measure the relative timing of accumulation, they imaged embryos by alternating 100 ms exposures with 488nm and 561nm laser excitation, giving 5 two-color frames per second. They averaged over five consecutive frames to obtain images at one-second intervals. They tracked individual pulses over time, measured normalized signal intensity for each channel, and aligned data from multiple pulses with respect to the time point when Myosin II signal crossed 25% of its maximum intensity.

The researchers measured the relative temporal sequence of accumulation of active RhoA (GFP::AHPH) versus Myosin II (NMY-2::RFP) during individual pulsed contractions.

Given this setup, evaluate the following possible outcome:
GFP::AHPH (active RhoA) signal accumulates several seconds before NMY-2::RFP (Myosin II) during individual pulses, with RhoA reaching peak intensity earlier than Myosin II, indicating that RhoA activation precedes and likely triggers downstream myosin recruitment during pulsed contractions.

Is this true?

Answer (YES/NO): YES